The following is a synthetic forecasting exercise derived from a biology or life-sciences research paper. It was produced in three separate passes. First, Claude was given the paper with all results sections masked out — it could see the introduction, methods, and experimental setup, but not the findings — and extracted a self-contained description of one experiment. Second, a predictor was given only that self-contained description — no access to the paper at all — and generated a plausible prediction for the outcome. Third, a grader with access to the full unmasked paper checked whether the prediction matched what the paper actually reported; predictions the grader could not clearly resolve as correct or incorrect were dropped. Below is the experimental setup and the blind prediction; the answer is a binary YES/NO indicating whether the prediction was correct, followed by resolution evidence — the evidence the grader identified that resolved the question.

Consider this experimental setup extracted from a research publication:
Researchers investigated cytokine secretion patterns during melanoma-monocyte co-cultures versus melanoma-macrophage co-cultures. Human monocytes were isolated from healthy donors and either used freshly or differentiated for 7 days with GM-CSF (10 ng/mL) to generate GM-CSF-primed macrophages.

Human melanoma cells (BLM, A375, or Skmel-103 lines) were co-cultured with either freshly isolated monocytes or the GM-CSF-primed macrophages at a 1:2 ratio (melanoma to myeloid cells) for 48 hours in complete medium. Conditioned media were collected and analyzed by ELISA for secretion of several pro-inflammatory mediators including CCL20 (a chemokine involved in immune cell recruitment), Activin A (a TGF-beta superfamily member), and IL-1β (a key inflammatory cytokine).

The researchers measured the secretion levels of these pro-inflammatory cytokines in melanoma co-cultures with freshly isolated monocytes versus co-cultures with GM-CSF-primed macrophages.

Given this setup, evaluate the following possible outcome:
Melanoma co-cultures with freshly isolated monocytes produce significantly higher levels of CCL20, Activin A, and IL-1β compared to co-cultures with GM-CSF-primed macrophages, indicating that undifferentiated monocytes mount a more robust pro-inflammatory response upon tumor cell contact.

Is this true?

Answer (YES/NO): NO